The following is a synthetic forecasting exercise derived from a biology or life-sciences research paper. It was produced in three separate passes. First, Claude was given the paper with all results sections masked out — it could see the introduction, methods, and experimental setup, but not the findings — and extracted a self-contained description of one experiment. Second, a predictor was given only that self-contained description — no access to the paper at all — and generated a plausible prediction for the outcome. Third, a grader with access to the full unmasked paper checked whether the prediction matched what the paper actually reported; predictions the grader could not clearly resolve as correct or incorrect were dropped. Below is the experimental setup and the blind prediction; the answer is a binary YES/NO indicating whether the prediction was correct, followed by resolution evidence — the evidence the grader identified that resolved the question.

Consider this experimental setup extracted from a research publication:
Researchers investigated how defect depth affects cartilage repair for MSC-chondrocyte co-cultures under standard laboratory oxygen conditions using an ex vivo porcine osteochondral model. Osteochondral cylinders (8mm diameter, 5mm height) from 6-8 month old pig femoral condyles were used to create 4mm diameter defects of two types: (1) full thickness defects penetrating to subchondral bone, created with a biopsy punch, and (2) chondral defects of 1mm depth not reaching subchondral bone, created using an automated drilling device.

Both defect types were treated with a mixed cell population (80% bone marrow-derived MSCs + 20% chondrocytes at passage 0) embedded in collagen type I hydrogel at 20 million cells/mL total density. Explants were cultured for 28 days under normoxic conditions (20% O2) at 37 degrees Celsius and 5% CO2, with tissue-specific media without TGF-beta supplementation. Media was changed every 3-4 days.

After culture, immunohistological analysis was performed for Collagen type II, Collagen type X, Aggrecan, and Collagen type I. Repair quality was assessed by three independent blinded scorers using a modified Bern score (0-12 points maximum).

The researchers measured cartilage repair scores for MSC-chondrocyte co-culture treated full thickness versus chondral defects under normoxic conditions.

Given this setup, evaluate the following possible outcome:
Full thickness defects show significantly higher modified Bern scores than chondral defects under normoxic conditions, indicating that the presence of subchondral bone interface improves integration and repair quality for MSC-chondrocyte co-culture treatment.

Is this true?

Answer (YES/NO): NO